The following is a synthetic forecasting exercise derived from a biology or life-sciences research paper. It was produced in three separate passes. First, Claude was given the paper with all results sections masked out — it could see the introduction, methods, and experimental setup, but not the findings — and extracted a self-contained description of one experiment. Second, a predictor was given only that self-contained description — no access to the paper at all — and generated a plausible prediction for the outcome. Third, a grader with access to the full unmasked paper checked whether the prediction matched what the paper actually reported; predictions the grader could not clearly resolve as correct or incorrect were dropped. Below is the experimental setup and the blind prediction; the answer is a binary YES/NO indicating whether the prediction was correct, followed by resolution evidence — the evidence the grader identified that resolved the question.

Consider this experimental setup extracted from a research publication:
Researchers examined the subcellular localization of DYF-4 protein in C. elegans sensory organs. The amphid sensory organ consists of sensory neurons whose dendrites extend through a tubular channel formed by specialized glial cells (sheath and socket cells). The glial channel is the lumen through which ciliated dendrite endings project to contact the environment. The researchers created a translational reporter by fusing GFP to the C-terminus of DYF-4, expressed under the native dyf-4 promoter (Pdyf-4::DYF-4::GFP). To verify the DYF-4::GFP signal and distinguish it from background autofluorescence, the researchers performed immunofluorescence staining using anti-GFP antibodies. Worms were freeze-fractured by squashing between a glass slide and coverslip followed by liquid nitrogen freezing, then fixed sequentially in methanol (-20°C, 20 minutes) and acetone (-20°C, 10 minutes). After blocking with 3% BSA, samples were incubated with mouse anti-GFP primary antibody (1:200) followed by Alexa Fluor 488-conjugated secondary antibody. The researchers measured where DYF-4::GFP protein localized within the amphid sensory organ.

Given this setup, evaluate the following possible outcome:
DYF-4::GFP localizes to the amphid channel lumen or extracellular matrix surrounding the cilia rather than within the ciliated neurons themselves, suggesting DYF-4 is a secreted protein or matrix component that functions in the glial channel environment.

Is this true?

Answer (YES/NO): YES